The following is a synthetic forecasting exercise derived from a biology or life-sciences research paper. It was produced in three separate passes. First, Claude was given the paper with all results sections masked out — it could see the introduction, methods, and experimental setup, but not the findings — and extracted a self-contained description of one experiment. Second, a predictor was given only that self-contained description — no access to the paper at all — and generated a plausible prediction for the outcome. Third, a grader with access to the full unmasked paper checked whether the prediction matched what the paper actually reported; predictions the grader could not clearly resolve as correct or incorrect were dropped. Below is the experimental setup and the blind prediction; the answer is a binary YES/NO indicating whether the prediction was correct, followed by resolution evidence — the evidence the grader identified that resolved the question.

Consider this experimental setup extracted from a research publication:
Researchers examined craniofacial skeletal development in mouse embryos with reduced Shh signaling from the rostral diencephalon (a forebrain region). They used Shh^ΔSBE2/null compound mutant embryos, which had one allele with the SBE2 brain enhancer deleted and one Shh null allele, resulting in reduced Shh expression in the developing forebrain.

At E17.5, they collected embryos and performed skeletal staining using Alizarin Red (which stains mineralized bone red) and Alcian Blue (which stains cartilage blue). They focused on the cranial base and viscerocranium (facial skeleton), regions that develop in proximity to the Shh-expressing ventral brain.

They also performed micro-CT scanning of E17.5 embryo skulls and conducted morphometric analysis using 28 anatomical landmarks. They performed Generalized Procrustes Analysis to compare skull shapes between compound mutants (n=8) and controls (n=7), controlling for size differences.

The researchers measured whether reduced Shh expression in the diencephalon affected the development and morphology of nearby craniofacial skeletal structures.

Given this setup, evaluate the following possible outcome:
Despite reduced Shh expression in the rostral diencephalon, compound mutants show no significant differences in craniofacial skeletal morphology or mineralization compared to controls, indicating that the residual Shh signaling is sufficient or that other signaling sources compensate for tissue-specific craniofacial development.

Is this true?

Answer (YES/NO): NO